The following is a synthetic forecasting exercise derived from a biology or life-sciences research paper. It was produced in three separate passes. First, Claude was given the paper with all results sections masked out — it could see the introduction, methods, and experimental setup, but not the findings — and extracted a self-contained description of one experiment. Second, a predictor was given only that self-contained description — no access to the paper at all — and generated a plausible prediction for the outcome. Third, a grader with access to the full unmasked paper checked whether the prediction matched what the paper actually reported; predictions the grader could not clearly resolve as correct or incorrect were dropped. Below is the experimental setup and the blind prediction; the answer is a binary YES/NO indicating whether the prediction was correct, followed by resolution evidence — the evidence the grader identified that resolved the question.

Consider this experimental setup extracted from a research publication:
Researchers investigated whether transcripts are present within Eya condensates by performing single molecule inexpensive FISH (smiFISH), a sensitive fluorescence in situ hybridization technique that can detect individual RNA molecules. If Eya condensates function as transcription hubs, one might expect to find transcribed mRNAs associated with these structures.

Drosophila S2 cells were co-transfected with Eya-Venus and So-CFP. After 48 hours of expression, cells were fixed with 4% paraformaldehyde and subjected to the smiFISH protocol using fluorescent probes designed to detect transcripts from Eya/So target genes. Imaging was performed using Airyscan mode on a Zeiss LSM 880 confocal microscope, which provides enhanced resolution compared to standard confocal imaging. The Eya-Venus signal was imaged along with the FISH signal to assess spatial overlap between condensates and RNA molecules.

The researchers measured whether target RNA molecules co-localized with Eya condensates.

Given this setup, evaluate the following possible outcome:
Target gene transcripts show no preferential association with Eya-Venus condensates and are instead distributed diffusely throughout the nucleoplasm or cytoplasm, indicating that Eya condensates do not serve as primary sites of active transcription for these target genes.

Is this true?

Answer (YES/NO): NO